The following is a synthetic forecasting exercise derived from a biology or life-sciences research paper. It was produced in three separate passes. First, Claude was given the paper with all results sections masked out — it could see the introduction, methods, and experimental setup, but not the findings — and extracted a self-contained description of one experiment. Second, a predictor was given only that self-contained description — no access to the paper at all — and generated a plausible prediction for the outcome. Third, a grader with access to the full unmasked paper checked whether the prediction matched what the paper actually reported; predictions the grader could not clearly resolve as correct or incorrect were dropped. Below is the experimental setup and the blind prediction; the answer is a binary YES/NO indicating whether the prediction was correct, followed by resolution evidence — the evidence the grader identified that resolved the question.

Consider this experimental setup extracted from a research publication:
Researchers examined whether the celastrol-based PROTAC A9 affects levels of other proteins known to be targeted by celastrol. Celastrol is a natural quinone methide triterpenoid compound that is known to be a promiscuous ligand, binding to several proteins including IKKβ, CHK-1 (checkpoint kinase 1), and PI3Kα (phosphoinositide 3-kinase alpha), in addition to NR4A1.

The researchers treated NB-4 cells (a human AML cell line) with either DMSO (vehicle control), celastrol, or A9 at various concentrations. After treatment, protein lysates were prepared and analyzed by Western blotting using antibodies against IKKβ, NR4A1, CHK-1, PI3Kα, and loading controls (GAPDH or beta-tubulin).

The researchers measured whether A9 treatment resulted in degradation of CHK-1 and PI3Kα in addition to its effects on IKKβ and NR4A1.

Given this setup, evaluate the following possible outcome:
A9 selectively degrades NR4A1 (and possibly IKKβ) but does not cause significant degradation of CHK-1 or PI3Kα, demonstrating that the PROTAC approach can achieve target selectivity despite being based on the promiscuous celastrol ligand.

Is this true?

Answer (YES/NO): YES